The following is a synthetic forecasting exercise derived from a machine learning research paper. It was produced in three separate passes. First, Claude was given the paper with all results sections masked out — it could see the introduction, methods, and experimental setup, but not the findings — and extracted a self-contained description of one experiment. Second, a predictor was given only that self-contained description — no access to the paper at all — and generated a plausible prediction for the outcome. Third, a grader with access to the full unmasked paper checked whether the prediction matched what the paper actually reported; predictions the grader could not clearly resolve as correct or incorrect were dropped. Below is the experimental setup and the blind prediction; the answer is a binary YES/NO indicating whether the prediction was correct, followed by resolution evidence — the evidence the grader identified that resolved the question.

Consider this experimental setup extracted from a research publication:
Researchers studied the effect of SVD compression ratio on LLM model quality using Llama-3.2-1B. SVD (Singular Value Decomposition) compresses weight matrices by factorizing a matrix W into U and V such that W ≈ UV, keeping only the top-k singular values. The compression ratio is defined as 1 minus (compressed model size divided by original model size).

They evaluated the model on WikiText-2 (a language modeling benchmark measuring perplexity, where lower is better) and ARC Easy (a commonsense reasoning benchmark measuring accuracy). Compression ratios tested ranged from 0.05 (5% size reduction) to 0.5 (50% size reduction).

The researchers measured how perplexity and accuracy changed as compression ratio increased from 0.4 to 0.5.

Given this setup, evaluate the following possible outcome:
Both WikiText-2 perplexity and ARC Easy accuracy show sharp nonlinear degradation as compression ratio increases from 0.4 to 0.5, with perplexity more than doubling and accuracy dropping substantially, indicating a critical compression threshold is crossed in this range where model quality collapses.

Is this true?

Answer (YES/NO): NO